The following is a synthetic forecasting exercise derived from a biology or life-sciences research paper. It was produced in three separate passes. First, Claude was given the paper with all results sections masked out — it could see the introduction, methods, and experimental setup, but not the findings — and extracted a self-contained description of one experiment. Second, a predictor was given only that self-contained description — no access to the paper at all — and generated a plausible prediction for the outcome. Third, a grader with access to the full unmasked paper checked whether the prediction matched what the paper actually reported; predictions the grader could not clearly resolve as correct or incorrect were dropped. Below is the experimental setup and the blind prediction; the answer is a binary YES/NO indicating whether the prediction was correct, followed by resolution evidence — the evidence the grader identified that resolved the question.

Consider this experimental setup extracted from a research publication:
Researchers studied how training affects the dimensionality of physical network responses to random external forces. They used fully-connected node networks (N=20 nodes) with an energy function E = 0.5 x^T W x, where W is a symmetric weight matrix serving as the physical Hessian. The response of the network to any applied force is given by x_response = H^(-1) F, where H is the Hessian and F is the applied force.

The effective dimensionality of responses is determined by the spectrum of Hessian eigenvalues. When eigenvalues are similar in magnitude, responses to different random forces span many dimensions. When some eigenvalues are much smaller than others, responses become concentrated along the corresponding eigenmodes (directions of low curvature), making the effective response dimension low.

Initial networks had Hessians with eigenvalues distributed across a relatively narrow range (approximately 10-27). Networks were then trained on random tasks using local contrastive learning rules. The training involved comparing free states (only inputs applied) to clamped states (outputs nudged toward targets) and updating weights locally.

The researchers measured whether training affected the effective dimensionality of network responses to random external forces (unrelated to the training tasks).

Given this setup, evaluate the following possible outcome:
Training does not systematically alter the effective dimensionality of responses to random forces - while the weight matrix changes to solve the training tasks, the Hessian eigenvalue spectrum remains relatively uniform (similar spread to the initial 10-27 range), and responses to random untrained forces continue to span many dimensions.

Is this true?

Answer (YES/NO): NO